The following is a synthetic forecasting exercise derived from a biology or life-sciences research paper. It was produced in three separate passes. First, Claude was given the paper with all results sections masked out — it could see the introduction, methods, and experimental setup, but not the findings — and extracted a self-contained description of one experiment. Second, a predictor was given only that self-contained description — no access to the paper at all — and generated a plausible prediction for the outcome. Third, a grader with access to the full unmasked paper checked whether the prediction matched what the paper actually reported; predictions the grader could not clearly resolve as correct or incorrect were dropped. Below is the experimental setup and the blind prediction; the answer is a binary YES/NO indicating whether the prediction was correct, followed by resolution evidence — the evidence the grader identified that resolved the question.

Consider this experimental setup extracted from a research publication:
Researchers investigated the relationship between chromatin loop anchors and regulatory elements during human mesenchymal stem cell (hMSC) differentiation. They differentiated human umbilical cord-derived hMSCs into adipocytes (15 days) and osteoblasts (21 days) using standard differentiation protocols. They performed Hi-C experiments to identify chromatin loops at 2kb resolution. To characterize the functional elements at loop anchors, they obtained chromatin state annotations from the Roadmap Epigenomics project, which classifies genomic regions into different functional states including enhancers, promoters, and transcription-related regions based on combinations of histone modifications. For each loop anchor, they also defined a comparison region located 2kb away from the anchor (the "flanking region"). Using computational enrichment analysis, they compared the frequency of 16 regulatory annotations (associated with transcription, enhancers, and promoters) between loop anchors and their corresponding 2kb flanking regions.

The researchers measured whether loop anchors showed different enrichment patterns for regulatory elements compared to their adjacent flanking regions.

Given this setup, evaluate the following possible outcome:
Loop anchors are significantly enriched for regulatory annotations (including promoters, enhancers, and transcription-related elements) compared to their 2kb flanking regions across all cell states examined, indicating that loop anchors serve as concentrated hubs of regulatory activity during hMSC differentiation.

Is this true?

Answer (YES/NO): NO